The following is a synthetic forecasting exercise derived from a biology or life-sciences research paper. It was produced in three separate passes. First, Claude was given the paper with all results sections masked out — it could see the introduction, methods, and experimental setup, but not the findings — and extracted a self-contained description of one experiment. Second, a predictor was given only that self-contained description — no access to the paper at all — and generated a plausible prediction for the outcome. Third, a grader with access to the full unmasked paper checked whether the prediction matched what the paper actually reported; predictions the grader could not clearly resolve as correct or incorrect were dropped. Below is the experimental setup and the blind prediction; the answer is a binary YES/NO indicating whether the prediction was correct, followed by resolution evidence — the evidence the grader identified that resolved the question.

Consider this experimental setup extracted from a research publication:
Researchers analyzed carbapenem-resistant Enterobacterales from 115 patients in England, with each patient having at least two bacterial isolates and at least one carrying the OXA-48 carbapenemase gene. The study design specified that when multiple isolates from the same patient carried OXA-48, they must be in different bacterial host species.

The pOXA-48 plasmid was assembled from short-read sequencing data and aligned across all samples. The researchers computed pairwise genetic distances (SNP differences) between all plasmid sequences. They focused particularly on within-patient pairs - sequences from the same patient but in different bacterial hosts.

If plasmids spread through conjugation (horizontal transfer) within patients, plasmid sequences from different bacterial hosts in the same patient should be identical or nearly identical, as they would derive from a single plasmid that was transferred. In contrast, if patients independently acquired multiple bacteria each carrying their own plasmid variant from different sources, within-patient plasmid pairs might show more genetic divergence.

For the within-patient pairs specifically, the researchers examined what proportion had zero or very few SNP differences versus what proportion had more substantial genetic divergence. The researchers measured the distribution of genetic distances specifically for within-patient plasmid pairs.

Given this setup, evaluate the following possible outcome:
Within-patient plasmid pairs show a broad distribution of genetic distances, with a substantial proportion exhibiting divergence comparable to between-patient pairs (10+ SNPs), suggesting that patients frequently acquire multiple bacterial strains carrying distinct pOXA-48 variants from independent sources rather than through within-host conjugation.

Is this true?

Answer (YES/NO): NO